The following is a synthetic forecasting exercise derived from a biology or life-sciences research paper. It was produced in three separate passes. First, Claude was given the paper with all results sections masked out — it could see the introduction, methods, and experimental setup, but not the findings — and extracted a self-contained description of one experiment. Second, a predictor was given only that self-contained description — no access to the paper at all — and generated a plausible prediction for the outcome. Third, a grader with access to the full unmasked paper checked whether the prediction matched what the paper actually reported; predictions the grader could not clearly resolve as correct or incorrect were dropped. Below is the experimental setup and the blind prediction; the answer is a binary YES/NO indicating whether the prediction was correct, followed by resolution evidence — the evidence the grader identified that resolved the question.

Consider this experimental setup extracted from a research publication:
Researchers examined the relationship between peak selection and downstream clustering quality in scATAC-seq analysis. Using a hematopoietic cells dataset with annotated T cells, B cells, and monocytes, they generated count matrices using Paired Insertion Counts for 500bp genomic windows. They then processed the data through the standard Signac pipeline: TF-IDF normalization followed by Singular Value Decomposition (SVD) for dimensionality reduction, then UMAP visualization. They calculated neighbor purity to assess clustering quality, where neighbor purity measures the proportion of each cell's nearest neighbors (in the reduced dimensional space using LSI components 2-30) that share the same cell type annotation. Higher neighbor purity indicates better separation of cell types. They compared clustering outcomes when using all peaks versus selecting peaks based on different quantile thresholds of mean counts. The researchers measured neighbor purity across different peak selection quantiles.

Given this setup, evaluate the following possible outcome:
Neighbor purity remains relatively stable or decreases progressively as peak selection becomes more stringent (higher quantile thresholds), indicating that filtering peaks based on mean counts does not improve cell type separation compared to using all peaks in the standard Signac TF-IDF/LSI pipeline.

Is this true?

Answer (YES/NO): YES